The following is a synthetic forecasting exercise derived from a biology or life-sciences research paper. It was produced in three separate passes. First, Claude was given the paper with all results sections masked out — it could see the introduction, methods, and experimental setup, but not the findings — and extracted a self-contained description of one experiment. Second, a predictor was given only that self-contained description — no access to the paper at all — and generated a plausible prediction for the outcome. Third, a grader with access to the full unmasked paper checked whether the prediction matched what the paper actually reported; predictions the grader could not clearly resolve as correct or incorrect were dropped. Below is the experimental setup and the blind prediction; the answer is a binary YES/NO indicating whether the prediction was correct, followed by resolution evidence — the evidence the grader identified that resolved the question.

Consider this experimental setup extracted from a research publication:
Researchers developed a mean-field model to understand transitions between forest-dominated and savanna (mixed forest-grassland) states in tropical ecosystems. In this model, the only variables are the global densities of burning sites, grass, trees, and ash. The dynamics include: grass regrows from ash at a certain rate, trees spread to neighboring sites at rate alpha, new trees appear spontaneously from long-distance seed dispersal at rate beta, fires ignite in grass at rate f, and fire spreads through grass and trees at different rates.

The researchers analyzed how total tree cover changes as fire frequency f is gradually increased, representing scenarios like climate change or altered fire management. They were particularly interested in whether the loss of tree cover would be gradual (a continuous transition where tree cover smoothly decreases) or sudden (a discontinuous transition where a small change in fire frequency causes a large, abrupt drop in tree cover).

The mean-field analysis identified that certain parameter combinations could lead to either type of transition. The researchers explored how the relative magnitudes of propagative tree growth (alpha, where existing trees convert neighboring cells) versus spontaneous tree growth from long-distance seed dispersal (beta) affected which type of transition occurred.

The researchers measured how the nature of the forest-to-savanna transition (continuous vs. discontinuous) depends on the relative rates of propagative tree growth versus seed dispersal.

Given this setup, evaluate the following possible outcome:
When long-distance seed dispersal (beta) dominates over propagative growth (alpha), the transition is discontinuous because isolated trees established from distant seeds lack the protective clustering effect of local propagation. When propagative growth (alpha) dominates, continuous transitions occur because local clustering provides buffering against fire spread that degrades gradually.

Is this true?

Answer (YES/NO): NO